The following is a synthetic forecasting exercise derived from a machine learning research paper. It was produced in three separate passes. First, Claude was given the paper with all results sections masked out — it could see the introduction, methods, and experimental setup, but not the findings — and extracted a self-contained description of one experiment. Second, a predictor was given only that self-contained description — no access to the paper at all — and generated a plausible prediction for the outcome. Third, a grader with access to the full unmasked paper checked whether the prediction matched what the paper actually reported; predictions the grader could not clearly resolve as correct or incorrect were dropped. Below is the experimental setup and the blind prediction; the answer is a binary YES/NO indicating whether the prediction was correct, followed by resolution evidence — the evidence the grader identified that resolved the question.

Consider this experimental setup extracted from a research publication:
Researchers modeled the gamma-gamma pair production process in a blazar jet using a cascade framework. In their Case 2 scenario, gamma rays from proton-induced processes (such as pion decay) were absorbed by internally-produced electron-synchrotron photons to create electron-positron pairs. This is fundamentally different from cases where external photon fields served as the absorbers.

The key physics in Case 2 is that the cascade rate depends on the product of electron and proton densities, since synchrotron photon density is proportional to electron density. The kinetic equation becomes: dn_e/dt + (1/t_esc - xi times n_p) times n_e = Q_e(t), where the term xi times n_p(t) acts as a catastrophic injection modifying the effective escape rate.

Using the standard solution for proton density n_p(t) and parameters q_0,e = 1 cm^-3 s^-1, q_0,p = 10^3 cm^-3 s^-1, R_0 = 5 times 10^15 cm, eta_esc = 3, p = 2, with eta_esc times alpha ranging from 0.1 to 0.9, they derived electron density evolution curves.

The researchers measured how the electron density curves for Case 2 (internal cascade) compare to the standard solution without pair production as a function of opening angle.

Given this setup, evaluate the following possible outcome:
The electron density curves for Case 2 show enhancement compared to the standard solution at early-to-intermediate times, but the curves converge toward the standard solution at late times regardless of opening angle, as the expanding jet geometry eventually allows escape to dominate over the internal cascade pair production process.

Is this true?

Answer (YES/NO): NO